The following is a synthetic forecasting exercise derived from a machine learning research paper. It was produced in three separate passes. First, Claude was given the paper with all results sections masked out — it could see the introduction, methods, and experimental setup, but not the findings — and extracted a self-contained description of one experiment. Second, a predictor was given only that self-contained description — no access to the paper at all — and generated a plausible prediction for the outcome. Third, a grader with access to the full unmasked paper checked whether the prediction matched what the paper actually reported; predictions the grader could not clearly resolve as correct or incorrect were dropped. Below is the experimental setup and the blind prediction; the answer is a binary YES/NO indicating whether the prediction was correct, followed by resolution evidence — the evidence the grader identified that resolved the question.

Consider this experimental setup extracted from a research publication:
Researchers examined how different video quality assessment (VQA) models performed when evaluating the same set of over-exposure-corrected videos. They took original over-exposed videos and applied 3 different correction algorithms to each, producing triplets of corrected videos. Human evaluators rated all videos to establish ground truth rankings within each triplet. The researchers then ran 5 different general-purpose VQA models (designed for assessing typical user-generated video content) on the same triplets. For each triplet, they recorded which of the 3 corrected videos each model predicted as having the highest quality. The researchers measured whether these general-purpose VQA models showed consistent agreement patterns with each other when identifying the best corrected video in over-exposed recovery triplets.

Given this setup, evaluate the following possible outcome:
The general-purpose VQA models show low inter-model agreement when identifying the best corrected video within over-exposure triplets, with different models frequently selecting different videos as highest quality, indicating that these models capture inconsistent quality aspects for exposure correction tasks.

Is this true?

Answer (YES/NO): YES